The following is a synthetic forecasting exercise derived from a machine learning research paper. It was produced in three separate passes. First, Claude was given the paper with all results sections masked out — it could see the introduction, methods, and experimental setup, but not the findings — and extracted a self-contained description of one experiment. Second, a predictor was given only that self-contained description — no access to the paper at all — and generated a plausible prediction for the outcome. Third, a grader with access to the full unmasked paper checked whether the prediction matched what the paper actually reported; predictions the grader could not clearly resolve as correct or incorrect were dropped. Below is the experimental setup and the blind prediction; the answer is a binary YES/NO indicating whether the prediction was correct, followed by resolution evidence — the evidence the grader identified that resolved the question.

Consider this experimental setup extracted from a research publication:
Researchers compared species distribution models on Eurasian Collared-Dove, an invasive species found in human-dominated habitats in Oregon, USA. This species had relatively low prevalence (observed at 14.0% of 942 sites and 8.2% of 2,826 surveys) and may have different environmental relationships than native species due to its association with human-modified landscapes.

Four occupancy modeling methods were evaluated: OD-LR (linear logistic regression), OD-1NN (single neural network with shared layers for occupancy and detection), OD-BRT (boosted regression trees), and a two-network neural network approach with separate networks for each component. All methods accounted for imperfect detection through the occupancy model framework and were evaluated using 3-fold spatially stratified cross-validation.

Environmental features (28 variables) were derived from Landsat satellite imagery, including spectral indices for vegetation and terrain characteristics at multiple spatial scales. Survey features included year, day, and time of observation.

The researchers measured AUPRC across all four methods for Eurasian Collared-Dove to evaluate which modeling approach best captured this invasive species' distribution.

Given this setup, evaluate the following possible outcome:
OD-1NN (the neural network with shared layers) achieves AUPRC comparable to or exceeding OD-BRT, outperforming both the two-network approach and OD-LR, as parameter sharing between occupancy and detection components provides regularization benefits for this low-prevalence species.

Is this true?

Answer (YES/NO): NO